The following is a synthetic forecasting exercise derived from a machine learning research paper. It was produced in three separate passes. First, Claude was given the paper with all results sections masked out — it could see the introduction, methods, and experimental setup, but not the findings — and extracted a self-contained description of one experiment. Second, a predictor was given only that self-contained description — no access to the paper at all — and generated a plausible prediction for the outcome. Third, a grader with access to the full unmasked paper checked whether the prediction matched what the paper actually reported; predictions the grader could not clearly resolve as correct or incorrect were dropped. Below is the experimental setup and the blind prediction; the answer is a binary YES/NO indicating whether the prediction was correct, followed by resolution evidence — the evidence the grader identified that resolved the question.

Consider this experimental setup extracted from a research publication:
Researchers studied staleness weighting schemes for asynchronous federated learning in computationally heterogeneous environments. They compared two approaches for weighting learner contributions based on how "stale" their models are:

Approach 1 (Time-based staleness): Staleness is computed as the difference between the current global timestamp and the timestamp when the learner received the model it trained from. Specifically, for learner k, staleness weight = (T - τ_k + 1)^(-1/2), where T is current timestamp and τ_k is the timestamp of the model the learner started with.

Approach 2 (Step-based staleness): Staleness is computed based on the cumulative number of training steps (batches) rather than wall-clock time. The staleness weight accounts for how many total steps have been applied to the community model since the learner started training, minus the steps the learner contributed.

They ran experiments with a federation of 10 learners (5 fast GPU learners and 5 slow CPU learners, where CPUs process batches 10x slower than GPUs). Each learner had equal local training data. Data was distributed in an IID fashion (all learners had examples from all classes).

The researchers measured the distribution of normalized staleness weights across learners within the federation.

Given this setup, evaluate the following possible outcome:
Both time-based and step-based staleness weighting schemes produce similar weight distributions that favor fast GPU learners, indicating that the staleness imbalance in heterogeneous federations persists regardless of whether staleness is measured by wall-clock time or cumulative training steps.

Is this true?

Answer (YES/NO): NO